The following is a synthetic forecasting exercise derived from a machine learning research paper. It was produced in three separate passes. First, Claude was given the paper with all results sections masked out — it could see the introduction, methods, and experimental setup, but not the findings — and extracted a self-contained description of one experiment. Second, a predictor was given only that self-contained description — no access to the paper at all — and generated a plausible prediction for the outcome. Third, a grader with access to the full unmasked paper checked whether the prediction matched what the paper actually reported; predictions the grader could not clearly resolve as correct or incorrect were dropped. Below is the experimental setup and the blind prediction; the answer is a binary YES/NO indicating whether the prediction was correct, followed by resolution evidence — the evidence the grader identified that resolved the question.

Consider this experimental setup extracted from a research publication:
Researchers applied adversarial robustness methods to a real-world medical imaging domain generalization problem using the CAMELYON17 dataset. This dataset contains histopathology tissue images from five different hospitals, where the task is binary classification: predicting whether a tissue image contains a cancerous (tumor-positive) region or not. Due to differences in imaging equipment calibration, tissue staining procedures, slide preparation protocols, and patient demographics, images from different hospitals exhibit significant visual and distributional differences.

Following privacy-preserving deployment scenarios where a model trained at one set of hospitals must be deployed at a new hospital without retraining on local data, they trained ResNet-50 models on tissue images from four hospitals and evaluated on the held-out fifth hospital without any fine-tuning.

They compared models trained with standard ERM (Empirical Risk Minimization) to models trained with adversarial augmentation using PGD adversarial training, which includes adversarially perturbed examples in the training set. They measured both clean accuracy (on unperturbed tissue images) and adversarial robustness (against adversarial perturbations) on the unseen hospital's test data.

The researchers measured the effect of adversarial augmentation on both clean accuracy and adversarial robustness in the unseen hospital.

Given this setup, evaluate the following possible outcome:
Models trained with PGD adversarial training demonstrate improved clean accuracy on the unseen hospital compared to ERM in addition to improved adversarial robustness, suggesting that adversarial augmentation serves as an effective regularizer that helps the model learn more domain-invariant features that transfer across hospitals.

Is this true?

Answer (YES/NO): NO